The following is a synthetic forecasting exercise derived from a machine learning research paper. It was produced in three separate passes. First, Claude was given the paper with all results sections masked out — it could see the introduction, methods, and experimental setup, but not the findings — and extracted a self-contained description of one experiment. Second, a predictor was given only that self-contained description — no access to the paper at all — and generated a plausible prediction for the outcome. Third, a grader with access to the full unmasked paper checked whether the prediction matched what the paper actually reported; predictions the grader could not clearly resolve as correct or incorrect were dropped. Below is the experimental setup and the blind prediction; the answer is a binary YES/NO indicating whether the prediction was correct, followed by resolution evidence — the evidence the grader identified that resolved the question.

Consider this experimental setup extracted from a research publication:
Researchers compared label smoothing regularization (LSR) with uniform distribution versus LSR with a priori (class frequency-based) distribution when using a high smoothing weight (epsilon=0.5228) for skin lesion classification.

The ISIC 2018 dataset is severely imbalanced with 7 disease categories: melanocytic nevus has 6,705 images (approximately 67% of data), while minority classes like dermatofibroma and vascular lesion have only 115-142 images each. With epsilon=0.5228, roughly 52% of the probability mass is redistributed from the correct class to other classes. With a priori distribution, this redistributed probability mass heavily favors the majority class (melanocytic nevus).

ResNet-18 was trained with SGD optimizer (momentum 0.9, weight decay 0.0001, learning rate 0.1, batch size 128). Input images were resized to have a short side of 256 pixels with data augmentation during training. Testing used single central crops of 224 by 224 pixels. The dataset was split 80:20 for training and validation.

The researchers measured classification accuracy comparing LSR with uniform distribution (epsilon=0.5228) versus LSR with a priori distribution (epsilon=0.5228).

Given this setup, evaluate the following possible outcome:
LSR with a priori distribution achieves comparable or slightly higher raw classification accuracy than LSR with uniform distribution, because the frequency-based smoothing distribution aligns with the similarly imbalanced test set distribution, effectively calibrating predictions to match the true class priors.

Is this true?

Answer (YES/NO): NO